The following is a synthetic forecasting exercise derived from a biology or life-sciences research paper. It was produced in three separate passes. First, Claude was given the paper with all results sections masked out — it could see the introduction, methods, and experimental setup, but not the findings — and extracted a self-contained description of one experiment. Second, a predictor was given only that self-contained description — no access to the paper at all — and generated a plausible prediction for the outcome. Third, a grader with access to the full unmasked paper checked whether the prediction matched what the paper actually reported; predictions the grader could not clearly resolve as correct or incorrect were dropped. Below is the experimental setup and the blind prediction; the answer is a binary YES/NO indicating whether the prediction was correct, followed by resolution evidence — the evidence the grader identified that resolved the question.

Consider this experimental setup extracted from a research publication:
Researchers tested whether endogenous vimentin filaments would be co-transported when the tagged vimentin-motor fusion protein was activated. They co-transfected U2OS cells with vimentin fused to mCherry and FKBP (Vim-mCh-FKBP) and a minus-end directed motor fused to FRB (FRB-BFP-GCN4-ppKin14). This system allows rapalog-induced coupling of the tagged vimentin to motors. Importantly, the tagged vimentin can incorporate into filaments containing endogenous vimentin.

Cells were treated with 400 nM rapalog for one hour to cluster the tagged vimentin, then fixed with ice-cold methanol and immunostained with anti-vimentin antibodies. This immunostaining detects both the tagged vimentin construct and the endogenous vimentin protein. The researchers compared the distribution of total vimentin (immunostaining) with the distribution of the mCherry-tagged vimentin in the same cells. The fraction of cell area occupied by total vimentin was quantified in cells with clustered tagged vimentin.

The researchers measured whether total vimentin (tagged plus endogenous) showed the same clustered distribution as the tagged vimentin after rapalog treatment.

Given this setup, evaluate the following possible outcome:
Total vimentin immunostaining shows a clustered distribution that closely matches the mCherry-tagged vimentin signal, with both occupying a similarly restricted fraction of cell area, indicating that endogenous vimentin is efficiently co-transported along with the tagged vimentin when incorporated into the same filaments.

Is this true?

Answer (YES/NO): YES